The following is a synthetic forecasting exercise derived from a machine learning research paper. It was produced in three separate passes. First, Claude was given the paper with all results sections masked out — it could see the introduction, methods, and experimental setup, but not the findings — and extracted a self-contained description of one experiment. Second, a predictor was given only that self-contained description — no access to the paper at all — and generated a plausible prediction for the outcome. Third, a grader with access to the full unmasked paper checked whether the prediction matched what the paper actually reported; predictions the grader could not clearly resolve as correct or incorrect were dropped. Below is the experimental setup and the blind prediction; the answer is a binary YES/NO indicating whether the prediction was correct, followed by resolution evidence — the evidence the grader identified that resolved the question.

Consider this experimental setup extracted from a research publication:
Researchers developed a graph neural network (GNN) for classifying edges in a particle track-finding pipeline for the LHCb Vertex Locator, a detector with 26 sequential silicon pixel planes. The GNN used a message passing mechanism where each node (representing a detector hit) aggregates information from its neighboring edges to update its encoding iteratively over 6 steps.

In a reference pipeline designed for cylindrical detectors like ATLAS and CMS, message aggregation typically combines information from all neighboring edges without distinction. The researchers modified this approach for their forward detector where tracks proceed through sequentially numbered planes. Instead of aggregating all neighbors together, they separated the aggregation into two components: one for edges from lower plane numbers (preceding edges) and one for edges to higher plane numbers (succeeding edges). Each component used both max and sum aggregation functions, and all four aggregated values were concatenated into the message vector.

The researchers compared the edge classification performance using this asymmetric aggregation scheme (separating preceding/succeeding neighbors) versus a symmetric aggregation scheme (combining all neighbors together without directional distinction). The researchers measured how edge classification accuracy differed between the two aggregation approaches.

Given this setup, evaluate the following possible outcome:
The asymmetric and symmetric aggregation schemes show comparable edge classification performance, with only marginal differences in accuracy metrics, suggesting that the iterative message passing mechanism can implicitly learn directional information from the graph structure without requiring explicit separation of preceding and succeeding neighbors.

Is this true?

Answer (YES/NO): NO